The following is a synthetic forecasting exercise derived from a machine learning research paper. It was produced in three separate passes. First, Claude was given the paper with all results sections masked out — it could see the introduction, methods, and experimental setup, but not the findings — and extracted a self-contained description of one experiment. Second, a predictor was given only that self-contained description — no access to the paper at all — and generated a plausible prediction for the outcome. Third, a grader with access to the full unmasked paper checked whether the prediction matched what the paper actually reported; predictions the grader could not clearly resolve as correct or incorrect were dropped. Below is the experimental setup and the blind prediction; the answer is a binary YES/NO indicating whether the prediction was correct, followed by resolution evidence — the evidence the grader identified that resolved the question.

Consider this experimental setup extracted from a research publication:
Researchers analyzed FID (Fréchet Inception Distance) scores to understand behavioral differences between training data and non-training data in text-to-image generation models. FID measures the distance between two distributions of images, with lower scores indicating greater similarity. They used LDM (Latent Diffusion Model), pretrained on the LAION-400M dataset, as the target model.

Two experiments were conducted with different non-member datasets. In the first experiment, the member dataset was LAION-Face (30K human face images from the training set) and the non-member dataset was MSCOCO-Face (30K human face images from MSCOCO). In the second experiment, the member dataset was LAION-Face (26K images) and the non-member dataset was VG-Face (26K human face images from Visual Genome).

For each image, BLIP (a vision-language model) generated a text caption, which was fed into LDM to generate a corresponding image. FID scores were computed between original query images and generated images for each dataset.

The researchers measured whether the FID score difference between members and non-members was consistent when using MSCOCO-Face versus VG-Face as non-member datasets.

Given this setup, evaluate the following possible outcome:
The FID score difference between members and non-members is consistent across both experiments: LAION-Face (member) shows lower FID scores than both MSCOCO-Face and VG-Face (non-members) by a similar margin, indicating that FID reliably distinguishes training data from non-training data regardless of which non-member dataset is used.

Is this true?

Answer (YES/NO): YES